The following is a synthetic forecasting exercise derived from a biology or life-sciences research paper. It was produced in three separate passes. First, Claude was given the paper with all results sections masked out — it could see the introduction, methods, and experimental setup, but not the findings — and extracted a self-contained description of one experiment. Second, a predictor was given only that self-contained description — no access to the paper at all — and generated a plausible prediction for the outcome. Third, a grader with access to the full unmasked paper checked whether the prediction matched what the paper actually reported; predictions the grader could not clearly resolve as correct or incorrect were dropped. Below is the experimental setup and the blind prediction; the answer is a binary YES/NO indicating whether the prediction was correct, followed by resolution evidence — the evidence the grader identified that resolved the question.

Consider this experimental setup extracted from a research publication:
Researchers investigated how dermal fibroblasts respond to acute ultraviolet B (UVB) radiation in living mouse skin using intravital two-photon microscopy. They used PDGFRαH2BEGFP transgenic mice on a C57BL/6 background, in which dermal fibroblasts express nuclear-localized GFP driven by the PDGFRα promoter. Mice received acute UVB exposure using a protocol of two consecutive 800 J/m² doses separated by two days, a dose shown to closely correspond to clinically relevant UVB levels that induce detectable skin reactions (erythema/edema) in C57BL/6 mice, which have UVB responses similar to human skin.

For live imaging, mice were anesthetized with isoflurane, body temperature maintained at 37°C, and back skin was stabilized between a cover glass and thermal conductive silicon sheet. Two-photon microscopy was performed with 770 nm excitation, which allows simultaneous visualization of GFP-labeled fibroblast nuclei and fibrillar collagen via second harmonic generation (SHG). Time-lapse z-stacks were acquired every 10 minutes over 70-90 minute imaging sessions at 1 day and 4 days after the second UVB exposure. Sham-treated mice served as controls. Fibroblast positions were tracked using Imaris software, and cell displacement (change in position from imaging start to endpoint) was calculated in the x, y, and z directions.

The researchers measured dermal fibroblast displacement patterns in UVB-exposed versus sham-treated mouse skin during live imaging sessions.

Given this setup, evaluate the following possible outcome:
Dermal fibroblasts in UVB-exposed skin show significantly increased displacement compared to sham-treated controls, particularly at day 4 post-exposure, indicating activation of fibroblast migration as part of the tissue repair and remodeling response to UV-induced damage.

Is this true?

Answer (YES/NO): YES